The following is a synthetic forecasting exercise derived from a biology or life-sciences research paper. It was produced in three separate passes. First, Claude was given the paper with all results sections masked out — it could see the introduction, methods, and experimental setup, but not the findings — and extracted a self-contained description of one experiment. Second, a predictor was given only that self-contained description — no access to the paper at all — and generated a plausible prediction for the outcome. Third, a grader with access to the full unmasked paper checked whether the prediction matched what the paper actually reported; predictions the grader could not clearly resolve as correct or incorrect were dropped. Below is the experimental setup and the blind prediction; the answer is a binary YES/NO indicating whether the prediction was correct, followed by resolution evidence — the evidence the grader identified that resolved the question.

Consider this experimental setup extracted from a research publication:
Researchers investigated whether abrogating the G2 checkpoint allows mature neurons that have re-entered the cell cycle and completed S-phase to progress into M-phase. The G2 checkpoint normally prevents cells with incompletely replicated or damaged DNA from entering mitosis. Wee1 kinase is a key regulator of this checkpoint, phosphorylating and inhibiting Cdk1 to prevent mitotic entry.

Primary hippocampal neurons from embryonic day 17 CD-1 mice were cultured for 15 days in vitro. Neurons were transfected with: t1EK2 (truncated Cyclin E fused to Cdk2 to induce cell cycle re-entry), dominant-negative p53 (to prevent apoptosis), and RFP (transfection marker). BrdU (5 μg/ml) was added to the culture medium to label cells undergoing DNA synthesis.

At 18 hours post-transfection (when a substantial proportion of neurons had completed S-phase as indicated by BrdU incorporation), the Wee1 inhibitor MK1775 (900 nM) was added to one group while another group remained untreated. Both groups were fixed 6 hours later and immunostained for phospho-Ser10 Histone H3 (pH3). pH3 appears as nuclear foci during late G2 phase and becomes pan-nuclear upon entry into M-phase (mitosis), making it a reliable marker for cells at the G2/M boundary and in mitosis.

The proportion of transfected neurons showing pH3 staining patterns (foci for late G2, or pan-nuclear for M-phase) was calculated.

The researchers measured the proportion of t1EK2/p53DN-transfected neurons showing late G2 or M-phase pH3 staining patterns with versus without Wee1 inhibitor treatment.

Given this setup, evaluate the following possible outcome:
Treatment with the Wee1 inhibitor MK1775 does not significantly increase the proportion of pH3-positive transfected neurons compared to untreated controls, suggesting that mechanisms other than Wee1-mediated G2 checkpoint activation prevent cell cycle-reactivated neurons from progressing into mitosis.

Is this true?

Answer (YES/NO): NO